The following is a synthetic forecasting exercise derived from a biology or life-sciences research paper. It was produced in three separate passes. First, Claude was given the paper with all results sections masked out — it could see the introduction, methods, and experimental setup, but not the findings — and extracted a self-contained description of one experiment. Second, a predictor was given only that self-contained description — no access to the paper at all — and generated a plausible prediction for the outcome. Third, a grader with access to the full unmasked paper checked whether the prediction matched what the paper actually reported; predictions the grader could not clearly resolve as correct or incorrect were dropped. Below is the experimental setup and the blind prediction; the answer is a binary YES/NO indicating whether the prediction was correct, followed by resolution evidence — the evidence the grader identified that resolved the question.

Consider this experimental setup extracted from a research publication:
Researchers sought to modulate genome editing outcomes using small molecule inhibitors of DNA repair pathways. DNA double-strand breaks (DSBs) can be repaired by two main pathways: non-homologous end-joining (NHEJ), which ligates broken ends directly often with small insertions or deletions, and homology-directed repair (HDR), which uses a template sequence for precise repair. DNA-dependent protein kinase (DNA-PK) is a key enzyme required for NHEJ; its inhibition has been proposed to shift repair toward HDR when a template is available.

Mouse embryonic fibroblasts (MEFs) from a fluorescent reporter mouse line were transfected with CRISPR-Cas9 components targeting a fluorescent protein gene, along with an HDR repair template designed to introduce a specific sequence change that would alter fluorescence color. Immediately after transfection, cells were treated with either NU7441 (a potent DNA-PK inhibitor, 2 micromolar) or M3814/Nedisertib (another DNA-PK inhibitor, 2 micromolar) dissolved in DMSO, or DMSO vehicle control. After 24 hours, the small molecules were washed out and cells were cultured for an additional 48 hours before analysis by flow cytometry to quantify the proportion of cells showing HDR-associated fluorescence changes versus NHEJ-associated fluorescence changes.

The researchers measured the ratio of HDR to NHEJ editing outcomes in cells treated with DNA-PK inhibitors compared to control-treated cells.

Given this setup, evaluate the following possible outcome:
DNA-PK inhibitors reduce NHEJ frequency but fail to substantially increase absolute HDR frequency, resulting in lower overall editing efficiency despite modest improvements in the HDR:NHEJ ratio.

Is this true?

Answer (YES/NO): NO